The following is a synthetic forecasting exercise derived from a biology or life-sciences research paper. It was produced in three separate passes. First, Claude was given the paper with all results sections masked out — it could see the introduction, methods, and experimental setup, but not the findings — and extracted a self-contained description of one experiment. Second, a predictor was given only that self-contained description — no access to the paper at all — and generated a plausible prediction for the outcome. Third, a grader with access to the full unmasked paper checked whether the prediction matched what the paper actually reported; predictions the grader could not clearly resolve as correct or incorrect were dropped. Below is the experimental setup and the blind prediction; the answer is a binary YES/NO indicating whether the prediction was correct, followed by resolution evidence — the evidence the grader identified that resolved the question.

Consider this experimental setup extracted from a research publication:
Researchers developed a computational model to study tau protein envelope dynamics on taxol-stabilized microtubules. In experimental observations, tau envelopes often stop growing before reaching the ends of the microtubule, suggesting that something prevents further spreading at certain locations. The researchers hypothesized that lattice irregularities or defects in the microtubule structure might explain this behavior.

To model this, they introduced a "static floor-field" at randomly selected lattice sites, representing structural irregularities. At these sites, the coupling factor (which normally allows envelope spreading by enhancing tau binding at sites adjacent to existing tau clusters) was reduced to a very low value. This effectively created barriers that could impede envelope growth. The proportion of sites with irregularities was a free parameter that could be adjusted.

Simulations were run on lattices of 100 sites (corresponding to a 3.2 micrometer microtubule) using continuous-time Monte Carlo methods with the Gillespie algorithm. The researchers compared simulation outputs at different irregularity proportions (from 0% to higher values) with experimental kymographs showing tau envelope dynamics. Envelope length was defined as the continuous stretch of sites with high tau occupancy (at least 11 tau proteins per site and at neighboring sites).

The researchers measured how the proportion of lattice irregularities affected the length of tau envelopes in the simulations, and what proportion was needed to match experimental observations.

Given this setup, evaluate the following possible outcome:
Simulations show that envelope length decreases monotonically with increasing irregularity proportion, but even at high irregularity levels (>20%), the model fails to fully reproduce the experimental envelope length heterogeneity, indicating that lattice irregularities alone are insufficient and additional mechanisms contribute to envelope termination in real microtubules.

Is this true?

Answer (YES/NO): NO